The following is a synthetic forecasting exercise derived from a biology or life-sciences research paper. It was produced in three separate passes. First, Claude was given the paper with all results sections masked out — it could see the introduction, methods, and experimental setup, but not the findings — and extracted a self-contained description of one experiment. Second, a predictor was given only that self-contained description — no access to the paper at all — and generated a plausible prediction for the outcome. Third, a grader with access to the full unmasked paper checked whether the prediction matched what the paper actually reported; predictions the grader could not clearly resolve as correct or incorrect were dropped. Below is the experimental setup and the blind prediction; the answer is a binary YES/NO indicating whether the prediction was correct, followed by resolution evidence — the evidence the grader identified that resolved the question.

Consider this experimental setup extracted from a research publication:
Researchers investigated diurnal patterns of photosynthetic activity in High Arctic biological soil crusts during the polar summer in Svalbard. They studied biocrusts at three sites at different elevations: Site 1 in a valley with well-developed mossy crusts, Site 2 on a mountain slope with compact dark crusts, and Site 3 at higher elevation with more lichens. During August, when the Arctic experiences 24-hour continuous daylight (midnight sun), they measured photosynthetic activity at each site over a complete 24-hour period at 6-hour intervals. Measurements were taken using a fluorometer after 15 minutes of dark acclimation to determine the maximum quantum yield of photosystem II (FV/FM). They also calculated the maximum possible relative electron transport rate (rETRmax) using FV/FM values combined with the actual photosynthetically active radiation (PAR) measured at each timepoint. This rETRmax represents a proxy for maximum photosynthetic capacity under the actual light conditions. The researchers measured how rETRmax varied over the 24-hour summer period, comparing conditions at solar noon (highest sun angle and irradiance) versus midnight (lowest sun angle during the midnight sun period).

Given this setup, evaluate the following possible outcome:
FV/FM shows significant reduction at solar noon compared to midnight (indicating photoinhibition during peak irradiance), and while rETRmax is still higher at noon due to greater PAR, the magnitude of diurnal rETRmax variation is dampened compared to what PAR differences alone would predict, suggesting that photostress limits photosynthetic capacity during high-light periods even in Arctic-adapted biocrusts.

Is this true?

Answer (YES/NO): NO